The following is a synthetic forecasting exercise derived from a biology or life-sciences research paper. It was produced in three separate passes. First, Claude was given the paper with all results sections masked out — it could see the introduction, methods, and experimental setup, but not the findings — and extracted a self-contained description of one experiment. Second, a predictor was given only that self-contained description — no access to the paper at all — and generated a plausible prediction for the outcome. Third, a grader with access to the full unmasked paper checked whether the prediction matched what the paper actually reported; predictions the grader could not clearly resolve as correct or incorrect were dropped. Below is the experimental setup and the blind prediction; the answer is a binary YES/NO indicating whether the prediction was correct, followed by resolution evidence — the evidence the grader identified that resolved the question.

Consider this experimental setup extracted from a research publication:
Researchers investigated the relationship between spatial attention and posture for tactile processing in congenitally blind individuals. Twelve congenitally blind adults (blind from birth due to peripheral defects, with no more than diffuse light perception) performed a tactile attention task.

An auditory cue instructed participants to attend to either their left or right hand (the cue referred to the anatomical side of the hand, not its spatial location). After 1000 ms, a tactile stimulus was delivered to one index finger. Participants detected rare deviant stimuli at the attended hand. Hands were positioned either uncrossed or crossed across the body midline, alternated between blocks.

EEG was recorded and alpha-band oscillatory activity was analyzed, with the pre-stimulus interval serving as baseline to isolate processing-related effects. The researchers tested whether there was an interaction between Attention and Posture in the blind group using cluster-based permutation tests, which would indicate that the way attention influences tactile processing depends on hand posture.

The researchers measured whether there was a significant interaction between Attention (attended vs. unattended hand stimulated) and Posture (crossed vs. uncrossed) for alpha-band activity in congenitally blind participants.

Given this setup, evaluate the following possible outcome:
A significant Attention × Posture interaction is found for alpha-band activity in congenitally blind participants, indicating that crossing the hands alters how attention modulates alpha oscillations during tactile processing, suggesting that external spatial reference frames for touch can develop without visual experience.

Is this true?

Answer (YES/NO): NO